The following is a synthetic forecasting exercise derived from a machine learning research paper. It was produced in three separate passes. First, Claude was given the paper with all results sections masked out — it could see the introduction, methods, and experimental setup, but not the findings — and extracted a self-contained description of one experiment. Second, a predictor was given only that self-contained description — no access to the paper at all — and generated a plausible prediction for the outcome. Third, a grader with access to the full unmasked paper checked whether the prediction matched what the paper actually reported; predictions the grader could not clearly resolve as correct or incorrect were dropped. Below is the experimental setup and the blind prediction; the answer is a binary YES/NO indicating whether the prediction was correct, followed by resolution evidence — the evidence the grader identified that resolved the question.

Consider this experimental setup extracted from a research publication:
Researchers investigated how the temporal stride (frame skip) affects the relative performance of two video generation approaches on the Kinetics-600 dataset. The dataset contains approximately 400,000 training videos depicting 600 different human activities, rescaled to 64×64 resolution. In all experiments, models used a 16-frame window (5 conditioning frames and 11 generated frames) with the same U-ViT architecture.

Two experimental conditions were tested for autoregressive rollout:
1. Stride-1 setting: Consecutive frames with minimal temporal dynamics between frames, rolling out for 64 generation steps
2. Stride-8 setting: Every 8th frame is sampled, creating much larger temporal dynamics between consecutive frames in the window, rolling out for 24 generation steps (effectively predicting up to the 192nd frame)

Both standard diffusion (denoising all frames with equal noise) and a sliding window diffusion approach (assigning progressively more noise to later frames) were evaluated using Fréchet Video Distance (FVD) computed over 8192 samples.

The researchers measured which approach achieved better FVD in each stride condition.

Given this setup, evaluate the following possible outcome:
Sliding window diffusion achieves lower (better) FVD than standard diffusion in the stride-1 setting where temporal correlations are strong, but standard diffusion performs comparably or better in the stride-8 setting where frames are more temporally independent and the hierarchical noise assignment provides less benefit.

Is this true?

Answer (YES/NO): NO